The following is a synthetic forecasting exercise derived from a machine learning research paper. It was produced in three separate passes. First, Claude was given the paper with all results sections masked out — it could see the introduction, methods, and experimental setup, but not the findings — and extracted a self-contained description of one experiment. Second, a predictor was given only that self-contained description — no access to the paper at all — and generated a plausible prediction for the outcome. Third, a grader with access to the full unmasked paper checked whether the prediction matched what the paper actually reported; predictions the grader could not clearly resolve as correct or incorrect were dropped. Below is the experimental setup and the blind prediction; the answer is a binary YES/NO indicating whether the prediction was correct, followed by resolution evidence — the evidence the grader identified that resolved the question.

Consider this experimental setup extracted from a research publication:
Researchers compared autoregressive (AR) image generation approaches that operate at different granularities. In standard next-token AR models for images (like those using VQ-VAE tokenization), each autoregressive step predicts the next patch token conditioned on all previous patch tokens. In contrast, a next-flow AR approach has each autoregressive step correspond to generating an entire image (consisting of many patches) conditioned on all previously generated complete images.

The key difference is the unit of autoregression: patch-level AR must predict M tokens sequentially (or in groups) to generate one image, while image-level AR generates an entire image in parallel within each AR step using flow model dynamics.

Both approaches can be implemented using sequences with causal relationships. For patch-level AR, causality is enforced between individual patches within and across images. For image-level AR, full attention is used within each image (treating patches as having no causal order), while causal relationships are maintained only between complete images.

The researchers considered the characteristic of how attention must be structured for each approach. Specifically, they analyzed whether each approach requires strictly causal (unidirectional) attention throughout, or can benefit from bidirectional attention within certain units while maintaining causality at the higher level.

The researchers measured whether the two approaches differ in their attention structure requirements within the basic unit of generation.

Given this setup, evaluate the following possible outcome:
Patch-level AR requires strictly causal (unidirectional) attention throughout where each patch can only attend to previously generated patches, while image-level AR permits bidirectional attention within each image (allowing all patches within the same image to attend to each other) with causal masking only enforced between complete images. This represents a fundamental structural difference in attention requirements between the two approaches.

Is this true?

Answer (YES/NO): YES